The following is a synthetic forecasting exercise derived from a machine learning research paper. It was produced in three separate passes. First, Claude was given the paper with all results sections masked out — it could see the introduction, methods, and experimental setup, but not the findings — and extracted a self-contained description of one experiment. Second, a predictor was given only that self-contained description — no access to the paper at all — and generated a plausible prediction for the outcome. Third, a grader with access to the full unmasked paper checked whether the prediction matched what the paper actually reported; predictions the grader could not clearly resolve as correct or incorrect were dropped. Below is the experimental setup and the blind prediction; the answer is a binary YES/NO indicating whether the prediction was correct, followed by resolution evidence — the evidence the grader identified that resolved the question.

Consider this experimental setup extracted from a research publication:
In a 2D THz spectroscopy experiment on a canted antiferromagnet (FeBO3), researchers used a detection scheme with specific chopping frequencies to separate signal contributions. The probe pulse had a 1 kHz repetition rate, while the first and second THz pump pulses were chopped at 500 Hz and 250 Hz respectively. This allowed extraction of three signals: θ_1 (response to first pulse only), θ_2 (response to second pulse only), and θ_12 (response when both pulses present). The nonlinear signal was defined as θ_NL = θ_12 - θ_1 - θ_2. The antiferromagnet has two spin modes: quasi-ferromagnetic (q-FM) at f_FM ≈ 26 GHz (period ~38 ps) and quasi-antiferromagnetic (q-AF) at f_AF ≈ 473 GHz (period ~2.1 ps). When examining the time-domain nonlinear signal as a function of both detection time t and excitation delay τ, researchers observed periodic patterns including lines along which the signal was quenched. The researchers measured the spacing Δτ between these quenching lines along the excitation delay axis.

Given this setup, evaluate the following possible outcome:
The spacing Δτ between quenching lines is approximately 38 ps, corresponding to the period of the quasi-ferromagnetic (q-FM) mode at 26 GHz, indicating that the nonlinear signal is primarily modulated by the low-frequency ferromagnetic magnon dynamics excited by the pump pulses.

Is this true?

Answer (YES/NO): NO